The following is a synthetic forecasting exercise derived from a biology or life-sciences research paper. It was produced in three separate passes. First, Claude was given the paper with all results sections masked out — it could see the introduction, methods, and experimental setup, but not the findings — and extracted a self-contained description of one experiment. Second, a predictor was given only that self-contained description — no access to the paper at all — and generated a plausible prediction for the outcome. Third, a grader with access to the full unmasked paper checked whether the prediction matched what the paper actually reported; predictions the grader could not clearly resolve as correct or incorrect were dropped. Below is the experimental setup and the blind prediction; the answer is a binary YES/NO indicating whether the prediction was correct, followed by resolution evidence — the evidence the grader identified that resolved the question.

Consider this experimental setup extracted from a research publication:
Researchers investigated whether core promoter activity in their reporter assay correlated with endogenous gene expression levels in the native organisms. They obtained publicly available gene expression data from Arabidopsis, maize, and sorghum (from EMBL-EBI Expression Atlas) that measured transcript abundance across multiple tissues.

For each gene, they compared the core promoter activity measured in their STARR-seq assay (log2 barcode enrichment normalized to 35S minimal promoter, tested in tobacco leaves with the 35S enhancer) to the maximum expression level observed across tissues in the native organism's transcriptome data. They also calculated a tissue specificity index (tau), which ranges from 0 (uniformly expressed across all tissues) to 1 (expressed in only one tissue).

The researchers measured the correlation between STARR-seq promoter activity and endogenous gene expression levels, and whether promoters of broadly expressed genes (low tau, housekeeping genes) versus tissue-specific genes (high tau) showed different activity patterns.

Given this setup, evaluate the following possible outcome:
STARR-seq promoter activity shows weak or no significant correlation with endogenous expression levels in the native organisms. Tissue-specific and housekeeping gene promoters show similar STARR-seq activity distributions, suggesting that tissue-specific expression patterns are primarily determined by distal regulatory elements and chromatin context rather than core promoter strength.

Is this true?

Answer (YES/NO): NO